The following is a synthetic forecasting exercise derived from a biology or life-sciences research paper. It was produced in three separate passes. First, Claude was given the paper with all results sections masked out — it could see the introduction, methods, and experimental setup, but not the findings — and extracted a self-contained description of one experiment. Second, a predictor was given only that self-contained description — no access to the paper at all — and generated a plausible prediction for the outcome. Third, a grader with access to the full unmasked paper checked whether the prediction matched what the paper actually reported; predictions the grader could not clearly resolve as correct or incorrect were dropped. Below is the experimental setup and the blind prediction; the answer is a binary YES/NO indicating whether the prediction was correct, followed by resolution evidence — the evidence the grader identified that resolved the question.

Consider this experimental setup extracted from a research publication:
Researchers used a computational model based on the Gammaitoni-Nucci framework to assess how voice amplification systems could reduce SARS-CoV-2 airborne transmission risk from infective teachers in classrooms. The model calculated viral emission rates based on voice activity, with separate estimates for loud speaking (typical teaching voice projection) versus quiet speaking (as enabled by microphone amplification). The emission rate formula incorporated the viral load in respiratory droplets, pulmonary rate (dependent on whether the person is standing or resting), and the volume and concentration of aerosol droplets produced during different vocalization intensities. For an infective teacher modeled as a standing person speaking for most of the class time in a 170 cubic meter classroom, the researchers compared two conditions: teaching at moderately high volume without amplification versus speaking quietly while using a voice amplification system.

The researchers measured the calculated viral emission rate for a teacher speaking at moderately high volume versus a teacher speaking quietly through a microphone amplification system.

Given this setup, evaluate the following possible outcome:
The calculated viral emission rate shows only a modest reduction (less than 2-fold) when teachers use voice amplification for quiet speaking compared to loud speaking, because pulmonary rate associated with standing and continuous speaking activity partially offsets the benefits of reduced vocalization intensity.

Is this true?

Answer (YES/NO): NO